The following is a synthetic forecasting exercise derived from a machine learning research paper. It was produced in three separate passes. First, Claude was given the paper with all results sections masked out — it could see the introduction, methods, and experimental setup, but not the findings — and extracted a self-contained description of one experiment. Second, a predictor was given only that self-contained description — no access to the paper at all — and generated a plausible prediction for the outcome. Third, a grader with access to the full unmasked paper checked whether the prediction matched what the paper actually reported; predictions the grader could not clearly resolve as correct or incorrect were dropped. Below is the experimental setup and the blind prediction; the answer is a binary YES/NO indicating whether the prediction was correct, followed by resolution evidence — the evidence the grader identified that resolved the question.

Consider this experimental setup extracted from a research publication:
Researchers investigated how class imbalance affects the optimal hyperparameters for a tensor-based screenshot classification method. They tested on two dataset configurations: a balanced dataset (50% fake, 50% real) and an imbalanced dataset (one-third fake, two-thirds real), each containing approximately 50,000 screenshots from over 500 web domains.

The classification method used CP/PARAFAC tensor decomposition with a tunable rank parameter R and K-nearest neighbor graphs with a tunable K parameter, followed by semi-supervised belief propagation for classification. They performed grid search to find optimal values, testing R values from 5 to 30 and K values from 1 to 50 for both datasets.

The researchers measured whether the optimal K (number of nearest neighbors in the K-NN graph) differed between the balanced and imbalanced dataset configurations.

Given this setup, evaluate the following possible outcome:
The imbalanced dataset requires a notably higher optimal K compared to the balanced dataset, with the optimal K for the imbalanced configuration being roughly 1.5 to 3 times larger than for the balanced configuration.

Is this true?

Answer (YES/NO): NO